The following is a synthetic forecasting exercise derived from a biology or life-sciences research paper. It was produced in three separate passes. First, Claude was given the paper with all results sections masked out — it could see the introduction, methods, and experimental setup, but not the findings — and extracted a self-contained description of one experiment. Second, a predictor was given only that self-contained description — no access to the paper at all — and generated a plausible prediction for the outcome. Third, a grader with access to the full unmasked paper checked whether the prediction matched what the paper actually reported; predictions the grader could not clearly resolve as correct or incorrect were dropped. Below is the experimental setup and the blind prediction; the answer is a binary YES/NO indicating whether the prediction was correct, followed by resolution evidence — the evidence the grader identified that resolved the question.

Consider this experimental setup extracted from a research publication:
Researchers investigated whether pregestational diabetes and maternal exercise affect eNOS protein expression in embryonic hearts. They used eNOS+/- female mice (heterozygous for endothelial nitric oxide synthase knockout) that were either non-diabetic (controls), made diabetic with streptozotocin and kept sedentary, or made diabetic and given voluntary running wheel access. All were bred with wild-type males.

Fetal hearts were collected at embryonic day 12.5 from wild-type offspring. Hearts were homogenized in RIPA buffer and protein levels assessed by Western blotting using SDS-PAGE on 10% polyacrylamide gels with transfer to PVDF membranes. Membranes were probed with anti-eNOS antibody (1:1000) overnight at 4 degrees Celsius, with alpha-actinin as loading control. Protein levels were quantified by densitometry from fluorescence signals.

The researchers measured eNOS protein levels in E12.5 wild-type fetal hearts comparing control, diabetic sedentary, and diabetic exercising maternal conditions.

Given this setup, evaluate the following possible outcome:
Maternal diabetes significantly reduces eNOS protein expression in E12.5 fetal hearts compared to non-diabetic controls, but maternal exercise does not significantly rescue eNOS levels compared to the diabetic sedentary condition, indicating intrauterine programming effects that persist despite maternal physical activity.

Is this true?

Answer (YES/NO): NO